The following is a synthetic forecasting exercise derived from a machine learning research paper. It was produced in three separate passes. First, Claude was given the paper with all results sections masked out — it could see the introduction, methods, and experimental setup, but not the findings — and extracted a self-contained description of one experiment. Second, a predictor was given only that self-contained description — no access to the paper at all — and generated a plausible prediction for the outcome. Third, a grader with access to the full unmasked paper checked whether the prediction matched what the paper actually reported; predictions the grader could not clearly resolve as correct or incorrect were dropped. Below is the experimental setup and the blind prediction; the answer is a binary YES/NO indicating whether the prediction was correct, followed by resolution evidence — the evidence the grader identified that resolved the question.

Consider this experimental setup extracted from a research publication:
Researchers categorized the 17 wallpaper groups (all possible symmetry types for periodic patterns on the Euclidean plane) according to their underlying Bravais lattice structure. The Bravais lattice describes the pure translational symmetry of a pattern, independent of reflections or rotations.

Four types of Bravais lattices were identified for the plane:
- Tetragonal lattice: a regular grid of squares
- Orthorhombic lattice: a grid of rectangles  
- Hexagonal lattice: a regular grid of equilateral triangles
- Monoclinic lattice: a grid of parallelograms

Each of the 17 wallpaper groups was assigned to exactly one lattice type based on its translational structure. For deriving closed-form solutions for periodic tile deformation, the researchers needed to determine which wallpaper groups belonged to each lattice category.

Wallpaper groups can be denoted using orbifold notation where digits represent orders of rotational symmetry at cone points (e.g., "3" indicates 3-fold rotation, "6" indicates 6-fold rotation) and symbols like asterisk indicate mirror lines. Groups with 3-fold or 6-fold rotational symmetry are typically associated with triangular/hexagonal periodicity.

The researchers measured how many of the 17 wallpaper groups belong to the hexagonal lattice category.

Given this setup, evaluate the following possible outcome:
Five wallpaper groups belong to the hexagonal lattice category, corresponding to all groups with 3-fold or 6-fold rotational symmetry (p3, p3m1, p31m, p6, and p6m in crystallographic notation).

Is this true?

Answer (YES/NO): YES